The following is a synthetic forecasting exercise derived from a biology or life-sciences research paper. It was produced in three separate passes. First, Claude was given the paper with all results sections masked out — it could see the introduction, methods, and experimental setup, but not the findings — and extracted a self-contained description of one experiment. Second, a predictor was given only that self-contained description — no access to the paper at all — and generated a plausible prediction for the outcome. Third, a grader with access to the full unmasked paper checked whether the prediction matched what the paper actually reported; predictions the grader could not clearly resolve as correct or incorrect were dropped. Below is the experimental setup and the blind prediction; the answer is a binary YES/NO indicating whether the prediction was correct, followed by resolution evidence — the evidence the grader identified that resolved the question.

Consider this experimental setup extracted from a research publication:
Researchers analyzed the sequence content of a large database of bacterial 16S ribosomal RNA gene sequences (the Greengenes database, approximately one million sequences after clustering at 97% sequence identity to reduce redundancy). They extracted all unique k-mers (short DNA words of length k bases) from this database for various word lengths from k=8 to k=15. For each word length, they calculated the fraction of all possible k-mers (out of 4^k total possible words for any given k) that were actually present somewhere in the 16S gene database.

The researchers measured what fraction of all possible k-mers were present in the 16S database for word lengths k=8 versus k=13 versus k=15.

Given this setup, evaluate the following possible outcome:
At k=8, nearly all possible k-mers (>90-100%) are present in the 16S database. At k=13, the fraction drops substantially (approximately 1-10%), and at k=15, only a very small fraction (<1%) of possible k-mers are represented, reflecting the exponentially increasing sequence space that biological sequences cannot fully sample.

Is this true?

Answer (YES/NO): NO